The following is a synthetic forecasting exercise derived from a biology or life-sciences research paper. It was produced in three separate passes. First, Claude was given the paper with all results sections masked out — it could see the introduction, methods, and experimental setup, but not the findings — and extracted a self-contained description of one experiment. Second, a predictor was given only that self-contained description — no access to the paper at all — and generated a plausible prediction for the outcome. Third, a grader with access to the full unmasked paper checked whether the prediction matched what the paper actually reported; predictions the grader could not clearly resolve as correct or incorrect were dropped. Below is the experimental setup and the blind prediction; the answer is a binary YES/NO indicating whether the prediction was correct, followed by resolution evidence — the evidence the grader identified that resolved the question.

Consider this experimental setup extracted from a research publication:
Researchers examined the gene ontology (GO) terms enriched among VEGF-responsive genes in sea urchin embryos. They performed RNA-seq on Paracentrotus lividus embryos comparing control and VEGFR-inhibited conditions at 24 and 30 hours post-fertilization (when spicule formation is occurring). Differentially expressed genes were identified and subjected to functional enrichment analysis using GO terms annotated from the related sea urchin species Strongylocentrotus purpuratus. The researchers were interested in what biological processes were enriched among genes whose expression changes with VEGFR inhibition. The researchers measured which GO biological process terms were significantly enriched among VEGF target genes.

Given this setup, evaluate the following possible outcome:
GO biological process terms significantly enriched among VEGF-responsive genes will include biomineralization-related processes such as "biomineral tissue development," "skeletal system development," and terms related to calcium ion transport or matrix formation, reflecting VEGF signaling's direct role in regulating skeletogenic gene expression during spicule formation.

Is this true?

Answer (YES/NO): YES